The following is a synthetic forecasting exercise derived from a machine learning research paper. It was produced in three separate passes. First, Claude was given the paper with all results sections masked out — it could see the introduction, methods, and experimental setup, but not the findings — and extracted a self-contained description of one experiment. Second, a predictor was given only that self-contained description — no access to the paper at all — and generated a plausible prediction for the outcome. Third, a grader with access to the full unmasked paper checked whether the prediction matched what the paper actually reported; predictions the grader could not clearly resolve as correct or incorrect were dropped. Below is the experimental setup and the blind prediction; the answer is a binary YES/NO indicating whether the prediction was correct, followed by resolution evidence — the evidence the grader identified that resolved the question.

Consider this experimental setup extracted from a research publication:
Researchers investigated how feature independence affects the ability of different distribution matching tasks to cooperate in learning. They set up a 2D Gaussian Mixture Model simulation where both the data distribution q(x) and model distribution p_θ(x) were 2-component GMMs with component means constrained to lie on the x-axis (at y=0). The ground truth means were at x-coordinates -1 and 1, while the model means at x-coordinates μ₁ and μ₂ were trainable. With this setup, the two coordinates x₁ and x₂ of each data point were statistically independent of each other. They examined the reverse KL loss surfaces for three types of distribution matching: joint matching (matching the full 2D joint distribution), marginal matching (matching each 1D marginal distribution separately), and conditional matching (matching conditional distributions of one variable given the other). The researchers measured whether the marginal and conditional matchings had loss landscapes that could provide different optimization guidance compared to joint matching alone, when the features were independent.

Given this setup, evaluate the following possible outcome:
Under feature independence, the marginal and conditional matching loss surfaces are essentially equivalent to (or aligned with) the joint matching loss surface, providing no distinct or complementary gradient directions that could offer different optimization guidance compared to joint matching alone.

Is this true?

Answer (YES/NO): YES